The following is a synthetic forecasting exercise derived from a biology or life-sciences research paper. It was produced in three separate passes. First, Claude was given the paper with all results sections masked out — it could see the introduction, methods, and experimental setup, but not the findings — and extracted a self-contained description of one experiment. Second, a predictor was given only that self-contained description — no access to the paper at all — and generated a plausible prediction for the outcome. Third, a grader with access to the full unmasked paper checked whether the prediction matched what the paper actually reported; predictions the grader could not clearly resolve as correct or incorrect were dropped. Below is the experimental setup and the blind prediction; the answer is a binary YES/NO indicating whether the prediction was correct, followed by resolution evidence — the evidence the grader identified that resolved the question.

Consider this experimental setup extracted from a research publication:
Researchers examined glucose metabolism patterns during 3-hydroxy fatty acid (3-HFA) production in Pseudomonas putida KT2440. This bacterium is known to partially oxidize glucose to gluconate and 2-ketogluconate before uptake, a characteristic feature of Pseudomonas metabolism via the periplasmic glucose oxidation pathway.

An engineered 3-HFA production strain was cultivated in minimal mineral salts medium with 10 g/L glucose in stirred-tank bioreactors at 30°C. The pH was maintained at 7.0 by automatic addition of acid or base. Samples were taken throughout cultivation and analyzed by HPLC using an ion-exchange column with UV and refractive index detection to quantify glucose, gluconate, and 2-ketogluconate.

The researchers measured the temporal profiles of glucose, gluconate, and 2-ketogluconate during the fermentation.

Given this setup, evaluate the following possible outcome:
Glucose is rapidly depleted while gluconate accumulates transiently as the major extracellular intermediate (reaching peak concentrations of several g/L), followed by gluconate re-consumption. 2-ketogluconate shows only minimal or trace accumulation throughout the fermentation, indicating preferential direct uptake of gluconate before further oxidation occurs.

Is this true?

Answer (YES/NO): NO